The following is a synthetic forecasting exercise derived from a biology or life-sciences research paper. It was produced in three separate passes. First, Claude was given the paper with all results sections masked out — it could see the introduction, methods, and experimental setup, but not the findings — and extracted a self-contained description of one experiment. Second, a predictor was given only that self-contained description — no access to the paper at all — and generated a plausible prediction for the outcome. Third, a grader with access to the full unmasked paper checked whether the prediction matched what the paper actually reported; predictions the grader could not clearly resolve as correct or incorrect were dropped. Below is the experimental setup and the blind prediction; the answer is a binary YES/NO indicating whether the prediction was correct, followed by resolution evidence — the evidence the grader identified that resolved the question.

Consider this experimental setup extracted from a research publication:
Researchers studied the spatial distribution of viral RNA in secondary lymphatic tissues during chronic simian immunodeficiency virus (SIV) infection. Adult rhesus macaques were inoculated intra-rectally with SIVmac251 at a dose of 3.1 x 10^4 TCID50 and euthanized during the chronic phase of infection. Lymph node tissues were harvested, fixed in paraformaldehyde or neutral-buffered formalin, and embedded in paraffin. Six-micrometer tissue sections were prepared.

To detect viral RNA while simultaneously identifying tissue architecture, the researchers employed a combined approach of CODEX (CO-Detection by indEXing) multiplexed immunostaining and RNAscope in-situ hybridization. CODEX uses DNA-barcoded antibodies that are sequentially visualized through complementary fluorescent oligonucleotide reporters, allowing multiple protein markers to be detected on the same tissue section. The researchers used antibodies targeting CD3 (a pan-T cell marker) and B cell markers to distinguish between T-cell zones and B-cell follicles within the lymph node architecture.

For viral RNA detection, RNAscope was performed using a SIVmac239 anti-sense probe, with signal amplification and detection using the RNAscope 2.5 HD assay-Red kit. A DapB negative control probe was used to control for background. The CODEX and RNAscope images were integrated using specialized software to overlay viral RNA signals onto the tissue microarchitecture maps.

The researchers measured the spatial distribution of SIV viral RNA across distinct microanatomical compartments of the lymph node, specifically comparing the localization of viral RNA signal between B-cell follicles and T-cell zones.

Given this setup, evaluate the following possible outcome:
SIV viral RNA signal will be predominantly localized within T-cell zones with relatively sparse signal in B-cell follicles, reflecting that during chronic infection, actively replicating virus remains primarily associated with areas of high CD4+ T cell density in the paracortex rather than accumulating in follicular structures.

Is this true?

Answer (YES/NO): NO